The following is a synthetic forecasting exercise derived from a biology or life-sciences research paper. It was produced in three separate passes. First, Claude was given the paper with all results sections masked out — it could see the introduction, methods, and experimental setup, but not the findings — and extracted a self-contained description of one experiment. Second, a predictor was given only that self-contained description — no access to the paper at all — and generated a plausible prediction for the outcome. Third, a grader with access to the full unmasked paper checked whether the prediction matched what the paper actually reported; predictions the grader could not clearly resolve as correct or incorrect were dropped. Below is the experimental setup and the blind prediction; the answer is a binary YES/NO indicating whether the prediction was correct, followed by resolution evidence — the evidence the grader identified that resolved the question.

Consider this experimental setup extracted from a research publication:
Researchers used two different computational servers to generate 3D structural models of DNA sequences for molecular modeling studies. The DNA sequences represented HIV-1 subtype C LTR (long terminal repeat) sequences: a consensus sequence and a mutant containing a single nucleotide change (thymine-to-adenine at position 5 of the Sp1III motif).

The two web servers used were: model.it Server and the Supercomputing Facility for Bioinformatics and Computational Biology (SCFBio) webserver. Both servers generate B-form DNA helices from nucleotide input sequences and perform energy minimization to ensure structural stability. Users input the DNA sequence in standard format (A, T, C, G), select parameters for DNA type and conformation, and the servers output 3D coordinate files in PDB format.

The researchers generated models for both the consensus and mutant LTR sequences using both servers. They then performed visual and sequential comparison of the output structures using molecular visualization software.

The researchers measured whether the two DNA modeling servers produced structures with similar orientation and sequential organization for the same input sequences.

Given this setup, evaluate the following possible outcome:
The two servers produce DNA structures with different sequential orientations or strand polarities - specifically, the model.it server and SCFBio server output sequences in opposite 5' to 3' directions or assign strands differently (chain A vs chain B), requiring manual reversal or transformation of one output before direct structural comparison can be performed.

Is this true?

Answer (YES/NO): NO